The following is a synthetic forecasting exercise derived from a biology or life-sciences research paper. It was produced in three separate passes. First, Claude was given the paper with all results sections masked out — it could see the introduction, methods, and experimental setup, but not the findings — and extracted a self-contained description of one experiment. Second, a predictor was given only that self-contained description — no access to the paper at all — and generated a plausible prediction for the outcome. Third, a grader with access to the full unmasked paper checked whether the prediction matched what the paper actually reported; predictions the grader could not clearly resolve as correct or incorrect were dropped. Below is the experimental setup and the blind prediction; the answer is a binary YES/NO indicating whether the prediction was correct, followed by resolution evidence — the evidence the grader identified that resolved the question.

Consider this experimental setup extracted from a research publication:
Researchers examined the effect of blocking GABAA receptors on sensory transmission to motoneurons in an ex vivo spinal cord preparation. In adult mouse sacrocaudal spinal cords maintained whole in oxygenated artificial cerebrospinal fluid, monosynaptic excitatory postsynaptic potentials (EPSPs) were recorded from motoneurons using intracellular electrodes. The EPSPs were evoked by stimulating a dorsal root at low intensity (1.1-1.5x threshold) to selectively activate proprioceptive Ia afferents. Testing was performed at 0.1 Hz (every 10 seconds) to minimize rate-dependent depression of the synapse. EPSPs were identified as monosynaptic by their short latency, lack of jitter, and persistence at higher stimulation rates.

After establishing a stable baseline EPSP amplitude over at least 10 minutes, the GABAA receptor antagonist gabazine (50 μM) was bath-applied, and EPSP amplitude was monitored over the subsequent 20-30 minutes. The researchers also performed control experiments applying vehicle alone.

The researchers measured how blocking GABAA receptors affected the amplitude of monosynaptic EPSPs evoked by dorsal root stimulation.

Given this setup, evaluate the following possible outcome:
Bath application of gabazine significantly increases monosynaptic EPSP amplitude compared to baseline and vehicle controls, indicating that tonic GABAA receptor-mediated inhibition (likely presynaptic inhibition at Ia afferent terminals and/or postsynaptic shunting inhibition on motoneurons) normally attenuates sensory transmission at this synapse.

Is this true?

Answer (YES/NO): NO